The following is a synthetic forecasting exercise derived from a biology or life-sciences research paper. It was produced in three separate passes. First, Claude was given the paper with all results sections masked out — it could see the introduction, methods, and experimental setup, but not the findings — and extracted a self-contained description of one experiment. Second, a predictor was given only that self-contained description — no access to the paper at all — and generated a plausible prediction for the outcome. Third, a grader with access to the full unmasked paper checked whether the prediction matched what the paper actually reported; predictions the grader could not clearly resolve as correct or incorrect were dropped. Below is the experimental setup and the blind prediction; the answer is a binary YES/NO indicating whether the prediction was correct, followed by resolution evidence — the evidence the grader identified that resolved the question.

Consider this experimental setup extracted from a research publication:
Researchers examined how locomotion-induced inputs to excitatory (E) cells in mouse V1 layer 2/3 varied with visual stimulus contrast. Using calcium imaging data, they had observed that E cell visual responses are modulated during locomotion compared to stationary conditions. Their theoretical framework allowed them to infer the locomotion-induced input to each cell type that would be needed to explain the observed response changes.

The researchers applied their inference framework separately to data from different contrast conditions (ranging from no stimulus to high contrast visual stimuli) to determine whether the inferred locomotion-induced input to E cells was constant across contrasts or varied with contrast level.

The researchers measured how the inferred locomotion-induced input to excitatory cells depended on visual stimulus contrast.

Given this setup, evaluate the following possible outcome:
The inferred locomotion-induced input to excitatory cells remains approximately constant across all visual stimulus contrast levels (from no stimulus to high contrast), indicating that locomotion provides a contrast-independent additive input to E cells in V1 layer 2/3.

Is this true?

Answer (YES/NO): NO